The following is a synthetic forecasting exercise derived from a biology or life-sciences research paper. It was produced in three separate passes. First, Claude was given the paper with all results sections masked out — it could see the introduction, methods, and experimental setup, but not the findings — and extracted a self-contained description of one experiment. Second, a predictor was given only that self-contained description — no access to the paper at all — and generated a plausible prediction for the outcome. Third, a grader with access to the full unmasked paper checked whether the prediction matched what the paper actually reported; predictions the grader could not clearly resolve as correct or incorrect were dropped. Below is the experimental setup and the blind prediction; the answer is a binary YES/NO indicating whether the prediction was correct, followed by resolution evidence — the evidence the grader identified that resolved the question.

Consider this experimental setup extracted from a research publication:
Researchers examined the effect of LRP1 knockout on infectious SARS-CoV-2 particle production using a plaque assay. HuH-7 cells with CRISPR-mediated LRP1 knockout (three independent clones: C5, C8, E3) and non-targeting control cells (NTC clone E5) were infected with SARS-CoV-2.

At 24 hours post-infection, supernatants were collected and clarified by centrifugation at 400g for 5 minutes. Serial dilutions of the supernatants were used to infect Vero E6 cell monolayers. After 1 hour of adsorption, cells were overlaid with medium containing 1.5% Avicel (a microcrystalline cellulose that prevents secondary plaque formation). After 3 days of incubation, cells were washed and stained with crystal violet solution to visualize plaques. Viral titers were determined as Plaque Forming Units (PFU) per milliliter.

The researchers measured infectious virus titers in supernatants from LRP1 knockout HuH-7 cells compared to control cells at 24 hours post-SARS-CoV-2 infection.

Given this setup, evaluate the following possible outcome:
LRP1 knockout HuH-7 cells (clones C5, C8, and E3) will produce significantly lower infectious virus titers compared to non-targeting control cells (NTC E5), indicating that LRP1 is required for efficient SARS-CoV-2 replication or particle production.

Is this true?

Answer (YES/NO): YES